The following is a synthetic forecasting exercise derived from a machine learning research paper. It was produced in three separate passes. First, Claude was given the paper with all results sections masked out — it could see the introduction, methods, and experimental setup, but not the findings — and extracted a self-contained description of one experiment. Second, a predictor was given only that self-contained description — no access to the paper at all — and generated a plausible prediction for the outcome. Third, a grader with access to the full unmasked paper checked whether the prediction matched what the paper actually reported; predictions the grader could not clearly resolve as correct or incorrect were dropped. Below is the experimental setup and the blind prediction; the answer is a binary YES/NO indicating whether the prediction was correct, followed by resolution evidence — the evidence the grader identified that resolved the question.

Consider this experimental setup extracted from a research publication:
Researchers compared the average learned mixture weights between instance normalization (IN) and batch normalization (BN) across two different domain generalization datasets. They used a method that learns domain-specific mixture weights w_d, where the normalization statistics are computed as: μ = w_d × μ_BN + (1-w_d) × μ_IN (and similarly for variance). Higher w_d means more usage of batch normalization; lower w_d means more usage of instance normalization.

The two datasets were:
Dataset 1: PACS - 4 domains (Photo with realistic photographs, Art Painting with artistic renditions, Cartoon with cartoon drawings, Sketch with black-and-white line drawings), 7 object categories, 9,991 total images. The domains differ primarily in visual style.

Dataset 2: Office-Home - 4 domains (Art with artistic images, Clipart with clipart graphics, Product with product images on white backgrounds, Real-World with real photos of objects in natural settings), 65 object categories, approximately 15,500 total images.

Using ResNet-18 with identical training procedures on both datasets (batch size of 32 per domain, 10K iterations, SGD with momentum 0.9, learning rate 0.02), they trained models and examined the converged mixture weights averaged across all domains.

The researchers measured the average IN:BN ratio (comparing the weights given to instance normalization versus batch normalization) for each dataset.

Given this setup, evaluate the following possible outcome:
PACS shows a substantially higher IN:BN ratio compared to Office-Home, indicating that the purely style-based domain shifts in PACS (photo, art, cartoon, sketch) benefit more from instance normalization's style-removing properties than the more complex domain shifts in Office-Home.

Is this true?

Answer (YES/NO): YES